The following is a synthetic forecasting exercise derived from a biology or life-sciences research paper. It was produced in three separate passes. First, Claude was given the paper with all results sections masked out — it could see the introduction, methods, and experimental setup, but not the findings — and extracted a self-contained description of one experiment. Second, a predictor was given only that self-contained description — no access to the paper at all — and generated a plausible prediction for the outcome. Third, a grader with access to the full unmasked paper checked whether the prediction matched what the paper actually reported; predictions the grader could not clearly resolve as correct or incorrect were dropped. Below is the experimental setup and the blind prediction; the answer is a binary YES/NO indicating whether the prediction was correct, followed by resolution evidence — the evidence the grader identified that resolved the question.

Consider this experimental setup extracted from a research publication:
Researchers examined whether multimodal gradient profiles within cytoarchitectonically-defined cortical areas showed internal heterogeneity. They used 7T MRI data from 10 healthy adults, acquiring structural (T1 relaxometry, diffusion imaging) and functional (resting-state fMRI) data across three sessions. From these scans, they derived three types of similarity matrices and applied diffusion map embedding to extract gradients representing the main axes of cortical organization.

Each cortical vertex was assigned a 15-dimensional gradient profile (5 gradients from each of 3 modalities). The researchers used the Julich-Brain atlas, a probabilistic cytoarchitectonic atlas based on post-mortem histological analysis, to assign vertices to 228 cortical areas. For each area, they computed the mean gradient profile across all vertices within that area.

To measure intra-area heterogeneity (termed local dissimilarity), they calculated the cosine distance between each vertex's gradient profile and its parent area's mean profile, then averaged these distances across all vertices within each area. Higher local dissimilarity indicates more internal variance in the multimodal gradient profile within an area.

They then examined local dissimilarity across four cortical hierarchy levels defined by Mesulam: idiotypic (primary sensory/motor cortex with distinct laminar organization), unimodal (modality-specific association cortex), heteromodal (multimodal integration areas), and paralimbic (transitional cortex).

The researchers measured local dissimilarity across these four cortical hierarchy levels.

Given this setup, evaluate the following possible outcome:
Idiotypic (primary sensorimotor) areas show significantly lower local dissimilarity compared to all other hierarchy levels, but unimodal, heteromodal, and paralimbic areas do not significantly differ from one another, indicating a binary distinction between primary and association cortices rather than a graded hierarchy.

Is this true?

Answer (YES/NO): NO